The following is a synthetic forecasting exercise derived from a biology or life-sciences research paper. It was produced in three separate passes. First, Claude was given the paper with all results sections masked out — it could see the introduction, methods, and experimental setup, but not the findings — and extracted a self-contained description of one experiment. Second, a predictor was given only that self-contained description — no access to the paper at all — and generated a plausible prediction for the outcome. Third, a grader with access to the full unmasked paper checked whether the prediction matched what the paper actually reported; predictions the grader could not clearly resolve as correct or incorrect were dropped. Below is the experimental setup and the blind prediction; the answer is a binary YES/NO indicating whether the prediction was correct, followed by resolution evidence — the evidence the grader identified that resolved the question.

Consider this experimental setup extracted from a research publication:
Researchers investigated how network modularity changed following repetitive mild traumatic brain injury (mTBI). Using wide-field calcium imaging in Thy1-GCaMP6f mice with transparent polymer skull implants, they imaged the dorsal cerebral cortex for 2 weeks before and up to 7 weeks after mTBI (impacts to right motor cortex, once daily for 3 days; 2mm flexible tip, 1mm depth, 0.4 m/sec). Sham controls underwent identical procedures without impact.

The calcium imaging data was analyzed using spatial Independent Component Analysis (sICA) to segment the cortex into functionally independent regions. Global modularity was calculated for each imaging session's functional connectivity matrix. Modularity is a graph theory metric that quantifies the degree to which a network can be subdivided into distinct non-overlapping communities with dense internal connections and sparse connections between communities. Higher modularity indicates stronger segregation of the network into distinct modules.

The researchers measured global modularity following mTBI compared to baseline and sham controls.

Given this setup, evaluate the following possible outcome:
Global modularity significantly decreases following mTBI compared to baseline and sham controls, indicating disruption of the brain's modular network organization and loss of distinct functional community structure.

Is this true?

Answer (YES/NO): NO